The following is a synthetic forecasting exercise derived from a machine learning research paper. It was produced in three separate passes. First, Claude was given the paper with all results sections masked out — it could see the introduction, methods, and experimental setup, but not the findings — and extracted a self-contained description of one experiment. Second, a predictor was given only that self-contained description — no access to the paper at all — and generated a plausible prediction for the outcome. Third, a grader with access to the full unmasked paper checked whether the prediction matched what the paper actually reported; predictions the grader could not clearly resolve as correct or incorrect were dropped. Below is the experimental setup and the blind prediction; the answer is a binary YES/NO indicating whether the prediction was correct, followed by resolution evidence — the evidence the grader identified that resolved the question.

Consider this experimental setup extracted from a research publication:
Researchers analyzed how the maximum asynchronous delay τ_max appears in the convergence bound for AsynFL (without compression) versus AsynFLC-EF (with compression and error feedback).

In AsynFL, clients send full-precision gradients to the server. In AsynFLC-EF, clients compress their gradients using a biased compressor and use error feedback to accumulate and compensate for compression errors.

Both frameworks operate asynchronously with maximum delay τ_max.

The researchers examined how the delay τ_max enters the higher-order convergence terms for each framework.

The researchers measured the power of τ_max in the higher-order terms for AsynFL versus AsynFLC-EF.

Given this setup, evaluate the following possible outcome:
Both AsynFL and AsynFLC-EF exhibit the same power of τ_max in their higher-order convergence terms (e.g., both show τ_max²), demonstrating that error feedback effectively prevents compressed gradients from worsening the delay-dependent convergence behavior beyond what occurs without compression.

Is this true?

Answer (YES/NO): NO